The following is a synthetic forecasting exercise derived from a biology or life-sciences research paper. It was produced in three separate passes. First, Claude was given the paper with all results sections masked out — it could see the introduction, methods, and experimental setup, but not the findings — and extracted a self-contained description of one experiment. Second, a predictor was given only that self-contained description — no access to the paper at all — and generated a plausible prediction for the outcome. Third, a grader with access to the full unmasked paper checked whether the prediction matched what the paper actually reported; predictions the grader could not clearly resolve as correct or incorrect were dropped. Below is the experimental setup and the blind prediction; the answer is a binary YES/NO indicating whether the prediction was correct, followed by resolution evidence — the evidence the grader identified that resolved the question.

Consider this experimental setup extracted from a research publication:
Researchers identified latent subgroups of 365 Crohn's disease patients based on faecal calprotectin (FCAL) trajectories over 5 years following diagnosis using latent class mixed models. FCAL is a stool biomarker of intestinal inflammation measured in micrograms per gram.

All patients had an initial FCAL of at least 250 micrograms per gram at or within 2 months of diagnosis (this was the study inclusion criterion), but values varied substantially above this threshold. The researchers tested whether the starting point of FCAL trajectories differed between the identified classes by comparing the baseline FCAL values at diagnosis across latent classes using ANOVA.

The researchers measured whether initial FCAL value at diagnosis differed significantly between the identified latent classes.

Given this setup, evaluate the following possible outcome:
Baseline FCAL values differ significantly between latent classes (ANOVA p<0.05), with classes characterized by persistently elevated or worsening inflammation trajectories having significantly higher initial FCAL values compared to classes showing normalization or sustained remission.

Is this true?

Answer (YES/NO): NO